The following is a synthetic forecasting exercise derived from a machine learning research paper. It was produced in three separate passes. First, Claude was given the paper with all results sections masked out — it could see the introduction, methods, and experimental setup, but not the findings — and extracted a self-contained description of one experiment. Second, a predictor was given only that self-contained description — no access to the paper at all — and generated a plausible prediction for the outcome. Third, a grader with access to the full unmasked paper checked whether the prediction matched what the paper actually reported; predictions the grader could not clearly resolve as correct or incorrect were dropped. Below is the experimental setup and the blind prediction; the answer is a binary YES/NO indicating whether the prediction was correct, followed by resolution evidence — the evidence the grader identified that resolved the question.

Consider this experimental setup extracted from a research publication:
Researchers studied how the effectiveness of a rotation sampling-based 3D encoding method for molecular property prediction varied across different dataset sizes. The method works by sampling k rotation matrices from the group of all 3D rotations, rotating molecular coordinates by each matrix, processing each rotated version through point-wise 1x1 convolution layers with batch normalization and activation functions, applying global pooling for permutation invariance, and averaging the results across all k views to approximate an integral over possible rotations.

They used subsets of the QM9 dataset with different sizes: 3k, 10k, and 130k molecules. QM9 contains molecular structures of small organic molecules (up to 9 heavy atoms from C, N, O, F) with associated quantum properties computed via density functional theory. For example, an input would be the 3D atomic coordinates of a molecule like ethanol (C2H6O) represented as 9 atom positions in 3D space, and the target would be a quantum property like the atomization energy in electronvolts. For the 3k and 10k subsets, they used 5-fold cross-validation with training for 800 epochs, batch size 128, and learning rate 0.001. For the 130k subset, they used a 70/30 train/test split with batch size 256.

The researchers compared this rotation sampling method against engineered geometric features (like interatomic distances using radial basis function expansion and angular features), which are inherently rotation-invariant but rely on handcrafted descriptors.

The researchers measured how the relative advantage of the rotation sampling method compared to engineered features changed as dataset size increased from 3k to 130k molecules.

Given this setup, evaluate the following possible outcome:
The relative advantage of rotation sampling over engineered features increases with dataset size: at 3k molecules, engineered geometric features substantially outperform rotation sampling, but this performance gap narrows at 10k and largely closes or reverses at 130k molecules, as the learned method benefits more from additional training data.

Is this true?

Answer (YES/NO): NO